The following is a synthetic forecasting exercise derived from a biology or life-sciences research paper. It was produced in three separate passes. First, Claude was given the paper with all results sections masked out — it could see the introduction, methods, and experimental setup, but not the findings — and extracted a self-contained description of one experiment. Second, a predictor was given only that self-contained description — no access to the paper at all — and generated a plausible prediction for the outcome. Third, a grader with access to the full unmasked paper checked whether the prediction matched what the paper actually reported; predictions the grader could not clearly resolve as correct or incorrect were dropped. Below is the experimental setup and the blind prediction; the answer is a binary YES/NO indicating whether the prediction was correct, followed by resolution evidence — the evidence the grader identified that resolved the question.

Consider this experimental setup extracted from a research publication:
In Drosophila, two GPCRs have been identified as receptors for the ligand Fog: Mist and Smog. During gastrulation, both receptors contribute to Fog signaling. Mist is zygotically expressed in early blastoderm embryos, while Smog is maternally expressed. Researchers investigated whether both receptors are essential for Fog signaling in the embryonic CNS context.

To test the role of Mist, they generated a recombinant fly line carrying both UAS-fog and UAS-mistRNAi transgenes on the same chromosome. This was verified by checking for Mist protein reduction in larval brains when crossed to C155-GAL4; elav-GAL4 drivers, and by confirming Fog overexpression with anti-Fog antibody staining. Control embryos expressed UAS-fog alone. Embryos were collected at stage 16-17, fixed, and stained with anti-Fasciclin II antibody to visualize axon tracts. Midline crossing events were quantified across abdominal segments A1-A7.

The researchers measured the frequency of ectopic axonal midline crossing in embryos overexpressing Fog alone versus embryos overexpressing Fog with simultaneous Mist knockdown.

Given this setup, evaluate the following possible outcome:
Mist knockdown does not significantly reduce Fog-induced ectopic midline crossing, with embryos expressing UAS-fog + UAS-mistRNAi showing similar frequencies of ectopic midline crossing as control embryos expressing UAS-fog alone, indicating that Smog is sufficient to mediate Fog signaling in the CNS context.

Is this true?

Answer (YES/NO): NO